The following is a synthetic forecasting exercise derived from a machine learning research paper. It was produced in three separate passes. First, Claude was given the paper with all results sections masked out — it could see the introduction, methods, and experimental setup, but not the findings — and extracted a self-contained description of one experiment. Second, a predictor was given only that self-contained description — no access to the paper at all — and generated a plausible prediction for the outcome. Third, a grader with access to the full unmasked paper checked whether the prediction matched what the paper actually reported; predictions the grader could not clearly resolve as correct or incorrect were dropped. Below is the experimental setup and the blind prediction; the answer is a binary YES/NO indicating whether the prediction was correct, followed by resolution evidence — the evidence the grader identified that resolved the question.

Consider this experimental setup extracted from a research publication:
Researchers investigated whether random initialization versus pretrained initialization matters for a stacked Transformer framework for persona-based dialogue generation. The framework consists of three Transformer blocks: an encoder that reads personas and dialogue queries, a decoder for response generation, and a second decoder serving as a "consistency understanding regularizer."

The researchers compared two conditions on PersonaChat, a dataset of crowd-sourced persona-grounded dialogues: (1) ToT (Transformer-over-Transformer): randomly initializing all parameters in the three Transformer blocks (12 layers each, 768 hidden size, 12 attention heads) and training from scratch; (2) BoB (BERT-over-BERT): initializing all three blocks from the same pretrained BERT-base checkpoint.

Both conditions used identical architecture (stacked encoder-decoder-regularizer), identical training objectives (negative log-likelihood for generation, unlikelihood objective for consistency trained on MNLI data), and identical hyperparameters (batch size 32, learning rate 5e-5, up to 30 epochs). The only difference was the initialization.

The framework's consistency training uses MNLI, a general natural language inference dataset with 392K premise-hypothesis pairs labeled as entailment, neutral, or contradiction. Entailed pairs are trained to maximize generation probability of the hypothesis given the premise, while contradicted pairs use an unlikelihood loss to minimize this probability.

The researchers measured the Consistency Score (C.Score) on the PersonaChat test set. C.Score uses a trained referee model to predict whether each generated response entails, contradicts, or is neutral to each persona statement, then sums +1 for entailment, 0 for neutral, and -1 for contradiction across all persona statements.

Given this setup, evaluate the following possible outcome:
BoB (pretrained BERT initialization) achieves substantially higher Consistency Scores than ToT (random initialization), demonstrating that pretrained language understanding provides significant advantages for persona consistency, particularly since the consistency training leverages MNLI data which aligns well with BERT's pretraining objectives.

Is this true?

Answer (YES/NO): YES